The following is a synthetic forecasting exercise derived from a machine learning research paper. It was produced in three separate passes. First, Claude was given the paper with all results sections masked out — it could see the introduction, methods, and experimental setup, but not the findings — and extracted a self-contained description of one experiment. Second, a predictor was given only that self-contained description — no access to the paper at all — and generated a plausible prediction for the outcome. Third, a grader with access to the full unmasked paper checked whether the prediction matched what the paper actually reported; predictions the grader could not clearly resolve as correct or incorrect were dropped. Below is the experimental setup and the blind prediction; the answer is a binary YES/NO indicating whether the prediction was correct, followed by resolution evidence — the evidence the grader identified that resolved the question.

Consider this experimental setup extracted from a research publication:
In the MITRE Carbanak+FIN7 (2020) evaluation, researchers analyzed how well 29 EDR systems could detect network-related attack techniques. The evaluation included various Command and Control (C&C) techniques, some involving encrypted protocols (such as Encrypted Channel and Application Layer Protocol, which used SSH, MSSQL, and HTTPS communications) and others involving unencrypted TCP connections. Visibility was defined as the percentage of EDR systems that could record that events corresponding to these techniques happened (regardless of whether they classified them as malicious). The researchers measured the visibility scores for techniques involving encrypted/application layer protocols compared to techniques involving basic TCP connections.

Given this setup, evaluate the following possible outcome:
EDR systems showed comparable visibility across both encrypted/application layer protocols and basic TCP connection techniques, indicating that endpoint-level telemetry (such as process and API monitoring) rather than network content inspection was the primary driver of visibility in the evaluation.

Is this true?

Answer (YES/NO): NO